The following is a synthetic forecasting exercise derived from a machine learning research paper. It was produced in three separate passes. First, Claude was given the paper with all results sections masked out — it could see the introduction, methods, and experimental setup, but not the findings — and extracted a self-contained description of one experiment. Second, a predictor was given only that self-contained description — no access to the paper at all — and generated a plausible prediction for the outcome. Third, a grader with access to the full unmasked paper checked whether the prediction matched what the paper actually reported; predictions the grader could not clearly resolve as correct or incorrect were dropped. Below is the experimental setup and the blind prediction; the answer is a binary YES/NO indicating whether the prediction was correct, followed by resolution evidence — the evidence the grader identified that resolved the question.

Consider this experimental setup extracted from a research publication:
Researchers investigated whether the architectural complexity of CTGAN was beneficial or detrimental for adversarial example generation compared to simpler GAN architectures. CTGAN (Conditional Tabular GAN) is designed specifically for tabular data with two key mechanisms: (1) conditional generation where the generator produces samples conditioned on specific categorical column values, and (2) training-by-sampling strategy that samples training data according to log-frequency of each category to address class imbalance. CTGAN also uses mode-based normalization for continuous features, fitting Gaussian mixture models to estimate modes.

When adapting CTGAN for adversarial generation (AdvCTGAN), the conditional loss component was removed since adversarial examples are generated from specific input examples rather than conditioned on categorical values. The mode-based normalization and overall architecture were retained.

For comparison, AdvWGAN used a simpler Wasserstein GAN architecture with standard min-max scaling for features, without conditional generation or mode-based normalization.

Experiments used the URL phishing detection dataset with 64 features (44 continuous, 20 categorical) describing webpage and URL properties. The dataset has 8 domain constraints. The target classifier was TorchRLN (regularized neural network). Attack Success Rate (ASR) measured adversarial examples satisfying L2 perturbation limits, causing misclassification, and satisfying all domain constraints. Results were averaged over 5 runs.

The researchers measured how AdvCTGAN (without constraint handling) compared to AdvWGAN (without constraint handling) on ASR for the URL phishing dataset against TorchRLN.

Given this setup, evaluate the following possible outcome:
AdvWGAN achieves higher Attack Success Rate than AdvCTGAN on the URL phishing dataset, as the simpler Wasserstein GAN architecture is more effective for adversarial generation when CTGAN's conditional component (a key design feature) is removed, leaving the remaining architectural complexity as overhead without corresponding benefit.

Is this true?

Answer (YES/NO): YES